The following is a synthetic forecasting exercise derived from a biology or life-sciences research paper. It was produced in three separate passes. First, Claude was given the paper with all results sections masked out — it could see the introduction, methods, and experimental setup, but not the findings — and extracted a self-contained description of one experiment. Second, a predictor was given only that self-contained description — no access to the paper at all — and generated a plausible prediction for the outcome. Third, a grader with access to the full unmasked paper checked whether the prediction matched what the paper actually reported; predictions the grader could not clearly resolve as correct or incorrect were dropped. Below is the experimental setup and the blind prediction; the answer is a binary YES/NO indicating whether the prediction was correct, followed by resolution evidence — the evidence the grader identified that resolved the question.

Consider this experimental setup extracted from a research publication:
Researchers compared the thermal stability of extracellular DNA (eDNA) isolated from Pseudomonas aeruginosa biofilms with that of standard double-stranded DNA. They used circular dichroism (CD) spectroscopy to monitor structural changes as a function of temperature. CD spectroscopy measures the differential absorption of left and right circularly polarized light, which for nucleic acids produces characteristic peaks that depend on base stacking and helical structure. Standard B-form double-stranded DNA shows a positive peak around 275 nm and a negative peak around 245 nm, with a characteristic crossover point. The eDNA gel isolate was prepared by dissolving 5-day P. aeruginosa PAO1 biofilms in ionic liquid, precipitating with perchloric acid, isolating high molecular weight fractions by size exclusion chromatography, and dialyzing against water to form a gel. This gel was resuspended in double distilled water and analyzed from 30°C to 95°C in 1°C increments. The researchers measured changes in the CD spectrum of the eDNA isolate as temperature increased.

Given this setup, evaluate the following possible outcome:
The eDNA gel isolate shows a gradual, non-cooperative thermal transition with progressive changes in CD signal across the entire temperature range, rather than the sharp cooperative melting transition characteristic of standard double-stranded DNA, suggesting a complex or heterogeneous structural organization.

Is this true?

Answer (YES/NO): NO